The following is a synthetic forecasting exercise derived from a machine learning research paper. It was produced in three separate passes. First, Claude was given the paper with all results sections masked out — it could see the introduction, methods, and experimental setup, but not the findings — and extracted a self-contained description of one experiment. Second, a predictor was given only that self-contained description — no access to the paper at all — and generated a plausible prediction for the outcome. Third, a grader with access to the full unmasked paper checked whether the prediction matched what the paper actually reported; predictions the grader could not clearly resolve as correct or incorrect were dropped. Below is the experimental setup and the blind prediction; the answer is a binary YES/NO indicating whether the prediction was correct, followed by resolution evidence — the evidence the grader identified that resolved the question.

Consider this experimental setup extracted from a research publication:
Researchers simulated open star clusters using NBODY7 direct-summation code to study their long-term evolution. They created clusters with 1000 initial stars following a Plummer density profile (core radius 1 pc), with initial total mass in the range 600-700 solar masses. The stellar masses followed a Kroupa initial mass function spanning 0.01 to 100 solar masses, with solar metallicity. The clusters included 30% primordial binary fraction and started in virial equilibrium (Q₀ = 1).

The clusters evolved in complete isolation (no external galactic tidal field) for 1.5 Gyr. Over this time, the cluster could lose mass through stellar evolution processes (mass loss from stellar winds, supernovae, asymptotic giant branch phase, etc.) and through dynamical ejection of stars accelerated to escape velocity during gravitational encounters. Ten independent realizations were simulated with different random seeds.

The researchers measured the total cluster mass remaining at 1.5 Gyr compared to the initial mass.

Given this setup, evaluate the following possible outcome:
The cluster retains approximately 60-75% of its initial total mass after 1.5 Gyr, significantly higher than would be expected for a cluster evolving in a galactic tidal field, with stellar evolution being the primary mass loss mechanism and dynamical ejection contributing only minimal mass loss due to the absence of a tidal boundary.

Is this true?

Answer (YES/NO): NO